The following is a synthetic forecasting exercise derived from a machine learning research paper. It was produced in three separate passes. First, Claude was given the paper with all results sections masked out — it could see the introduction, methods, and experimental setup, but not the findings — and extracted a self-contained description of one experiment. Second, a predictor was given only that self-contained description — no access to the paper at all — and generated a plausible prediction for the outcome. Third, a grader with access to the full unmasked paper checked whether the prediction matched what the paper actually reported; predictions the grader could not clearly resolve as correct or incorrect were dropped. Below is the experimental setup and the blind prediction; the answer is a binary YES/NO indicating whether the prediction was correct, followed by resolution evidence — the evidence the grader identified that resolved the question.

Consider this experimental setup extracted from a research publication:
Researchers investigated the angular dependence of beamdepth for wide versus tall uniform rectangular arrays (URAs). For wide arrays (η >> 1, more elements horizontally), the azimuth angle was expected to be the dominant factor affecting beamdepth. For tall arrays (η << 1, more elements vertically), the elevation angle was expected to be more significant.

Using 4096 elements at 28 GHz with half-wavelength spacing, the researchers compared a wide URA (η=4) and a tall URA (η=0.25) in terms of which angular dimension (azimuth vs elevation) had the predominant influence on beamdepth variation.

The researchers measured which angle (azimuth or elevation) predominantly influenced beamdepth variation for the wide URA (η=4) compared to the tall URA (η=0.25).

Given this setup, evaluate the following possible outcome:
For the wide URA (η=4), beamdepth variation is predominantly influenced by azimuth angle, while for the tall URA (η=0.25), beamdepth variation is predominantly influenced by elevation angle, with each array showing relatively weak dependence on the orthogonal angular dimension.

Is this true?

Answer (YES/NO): YES